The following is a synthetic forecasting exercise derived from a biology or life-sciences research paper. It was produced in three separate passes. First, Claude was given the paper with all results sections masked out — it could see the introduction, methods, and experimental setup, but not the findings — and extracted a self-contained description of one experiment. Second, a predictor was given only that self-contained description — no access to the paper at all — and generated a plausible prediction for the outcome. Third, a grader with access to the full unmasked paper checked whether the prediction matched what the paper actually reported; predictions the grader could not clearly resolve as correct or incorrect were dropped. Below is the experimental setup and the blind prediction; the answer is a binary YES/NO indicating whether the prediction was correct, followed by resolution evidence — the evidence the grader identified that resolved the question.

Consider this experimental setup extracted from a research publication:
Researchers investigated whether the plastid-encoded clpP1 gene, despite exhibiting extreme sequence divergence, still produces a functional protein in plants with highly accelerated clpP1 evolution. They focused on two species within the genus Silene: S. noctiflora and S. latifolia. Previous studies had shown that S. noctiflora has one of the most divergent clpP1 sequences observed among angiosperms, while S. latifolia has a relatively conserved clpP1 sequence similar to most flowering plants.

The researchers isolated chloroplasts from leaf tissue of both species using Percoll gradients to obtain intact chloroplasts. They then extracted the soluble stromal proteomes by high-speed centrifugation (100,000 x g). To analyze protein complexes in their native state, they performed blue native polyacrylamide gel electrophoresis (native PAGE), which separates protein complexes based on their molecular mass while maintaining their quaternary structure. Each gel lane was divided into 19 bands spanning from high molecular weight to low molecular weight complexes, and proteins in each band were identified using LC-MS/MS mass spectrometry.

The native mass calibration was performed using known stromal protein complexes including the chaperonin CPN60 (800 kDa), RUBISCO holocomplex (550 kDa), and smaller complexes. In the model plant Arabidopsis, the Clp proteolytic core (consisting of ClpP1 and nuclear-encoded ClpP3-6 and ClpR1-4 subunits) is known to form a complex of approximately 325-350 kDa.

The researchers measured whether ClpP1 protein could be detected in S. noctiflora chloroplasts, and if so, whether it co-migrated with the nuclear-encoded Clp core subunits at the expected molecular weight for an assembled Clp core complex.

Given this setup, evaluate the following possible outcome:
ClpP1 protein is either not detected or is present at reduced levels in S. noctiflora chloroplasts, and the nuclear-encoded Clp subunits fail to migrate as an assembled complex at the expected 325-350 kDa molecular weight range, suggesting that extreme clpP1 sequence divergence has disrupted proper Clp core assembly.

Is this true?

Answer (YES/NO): NO